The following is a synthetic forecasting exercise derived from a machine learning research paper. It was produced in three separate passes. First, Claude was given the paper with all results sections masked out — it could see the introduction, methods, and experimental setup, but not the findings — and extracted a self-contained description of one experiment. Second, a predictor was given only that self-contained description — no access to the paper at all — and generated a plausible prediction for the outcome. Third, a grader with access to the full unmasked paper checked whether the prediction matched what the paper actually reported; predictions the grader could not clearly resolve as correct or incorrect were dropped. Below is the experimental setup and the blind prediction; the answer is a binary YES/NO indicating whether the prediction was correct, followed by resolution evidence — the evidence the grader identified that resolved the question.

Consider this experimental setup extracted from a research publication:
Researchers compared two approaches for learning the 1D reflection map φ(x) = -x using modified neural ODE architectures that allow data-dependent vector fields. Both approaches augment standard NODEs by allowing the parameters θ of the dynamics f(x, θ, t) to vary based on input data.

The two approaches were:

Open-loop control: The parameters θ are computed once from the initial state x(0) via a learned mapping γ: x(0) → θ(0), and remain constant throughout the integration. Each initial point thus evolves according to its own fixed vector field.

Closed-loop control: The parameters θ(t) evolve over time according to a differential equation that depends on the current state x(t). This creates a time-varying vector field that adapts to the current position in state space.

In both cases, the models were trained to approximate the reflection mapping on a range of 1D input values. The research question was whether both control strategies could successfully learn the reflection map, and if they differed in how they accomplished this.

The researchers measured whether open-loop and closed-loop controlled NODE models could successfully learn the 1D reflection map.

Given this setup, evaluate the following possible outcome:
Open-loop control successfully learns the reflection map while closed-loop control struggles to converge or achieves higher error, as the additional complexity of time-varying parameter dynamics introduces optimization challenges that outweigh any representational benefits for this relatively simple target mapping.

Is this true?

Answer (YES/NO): NO